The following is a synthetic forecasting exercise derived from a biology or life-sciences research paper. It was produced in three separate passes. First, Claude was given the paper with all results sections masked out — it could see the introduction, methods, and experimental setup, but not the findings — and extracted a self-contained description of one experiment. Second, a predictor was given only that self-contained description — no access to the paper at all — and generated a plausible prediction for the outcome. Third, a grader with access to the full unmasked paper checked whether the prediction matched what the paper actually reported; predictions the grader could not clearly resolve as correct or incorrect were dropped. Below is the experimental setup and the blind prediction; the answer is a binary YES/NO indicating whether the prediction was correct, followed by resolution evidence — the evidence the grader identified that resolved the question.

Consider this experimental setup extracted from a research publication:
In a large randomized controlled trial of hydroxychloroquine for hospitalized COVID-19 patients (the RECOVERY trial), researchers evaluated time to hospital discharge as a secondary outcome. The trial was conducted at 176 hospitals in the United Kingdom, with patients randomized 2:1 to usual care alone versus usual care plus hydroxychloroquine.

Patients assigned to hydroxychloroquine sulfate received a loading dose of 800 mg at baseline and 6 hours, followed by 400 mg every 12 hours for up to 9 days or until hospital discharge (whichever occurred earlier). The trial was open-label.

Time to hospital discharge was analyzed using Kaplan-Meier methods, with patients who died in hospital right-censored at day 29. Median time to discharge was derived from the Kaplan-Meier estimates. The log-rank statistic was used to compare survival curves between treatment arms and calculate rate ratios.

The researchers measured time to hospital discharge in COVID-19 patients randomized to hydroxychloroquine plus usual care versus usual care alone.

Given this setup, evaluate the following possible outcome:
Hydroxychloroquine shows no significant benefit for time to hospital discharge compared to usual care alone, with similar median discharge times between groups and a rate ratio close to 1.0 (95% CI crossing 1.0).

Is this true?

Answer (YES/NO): NO